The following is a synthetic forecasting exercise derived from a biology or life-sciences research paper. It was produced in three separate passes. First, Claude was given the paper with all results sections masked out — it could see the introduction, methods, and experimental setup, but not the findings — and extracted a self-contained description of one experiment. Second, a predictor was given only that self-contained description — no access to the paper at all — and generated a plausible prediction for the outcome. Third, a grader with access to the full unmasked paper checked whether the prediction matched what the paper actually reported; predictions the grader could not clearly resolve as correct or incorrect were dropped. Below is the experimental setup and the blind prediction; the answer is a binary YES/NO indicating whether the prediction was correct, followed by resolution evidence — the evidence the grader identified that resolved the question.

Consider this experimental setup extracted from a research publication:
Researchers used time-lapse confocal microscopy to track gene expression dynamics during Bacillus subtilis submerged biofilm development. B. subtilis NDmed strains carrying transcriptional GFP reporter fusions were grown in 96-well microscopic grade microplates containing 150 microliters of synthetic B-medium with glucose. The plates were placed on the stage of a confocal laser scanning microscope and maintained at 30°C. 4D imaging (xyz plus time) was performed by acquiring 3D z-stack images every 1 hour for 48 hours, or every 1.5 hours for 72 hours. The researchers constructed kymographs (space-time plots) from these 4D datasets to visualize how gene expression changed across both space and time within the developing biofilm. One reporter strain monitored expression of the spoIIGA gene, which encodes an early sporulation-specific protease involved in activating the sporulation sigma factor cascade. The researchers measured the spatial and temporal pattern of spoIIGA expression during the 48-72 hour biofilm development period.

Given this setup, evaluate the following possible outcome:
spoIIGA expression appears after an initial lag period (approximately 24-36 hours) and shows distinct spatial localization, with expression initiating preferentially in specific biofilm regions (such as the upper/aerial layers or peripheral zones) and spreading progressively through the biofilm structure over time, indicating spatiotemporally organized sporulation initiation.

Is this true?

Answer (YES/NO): NO